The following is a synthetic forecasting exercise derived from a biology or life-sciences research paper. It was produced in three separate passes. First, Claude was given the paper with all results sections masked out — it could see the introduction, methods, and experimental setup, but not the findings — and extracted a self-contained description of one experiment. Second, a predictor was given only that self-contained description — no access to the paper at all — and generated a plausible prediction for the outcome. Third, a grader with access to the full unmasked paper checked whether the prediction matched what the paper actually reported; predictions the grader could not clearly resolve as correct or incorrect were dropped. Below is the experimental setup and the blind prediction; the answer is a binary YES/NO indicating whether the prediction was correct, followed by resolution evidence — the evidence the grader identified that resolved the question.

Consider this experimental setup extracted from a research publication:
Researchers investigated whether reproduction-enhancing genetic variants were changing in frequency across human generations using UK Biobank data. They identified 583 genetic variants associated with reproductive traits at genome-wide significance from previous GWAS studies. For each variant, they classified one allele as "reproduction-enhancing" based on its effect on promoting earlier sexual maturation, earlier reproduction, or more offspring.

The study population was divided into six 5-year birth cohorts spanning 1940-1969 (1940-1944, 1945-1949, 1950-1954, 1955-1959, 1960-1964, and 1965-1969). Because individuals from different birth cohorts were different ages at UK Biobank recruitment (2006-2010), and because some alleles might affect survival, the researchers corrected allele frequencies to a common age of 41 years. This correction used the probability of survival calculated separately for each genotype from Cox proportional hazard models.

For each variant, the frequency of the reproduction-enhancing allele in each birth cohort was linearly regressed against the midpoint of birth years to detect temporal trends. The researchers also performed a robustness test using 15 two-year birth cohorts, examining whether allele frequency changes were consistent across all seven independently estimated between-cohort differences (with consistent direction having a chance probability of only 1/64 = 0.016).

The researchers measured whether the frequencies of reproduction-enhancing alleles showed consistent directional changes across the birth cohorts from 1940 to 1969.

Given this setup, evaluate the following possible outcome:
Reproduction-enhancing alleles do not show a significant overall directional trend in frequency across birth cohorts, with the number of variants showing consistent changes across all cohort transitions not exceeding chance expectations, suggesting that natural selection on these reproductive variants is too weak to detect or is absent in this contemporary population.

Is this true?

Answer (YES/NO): NO